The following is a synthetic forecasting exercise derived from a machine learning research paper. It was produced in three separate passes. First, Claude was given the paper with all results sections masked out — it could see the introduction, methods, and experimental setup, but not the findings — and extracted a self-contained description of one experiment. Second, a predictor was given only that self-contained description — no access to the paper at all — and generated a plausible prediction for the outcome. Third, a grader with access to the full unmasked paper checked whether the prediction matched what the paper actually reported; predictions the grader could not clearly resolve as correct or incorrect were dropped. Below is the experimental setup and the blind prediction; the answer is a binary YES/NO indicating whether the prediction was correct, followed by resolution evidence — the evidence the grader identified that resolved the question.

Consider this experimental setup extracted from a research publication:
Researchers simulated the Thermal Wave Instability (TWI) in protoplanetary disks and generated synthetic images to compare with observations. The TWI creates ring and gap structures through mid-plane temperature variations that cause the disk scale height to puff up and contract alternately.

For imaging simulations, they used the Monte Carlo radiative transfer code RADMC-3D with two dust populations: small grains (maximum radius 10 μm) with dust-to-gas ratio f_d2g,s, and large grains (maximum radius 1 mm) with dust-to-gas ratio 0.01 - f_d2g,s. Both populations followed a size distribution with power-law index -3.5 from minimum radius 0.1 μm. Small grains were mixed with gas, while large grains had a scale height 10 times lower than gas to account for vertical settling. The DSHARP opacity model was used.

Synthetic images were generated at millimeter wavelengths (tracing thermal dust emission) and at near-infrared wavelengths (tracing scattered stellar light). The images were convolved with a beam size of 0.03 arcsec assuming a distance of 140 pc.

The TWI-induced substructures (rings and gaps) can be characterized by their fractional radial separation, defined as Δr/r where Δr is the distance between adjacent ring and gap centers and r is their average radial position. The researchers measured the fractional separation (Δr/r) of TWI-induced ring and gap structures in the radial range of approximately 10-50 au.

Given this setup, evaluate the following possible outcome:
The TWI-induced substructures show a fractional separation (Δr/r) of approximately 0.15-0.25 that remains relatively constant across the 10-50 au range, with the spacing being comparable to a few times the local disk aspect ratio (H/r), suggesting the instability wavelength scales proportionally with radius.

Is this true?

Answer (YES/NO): NO